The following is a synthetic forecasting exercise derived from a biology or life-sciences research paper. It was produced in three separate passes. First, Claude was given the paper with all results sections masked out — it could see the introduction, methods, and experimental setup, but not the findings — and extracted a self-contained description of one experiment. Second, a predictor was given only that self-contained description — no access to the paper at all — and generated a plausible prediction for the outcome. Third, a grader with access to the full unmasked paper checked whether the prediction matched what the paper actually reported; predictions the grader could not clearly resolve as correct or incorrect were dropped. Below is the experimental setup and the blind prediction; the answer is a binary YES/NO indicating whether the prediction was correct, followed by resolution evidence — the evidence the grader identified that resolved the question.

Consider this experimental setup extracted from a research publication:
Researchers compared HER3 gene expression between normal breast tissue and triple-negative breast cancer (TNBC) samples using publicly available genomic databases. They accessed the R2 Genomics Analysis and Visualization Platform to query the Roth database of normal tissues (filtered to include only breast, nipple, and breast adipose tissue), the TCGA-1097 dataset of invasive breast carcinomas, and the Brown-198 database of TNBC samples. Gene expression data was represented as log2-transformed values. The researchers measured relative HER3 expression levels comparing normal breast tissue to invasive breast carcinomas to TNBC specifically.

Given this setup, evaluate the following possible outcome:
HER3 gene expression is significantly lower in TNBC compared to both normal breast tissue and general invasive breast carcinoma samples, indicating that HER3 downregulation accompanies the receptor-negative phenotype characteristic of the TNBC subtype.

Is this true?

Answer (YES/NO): NO